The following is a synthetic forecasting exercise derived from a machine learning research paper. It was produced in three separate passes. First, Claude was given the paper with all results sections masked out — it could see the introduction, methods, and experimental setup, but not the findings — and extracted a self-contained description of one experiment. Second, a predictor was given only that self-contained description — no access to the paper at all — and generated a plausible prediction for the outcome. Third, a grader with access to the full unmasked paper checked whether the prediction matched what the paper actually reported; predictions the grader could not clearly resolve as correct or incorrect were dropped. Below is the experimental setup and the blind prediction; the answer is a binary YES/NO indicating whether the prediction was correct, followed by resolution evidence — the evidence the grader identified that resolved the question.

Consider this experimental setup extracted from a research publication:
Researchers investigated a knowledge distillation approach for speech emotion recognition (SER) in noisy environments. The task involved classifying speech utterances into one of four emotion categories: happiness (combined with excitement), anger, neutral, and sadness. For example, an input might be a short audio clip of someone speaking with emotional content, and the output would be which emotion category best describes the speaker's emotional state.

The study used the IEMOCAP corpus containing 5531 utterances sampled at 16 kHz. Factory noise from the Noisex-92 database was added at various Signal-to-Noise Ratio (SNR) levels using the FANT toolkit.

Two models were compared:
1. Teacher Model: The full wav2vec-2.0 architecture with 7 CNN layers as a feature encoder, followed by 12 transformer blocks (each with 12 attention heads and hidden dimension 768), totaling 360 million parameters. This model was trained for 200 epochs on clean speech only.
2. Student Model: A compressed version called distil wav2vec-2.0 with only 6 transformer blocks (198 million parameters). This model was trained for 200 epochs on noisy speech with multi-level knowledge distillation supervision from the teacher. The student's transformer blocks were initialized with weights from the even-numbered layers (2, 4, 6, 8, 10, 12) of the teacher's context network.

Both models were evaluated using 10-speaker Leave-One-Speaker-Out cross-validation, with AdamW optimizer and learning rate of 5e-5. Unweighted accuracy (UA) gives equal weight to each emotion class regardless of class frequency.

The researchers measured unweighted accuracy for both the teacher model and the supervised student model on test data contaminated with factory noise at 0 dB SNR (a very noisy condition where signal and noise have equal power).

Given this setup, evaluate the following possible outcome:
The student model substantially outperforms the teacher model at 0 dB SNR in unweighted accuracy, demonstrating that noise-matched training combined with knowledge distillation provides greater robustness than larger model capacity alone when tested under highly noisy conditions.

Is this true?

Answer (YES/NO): YES